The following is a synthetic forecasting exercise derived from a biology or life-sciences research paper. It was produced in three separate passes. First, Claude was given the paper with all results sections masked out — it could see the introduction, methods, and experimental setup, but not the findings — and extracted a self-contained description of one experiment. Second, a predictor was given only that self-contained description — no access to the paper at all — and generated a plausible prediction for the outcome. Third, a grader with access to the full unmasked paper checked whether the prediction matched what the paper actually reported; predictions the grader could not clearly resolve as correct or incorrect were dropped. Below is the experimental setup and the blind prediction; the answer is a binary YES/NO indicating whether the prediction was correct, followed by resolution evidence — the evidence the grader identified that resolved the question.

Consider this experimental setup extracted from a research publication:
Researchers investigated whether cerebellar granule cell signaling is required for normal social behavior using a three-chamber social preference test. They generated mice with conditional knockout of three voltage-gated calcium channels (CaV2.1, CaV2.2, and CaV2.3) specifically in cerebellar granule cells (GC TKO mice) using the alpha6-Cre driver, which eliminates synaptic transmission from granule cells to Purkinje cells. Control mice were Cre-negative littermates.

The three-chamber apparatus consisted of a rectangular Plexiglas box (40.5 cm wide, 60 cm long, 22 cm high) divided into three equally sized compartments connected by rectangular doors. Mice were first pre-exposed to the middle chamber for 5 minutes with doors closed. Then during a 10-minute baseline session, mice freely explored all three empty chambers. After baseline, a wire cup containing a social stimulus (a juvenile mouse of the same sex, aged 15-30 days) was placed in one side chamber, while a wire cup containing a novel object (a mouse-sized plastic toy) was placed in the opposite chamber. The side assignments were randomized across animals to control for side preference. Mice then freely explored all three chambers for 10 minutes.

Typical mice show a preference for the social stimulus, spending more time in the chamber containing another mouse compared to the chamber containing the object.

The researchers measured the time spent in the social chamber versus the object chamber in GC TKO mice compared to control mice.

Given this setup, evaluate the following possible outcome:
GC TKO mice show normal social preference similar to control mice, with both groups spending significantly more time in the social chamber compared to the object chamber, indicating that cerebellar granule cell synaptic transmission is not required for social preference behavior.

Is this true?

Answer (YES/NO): YES